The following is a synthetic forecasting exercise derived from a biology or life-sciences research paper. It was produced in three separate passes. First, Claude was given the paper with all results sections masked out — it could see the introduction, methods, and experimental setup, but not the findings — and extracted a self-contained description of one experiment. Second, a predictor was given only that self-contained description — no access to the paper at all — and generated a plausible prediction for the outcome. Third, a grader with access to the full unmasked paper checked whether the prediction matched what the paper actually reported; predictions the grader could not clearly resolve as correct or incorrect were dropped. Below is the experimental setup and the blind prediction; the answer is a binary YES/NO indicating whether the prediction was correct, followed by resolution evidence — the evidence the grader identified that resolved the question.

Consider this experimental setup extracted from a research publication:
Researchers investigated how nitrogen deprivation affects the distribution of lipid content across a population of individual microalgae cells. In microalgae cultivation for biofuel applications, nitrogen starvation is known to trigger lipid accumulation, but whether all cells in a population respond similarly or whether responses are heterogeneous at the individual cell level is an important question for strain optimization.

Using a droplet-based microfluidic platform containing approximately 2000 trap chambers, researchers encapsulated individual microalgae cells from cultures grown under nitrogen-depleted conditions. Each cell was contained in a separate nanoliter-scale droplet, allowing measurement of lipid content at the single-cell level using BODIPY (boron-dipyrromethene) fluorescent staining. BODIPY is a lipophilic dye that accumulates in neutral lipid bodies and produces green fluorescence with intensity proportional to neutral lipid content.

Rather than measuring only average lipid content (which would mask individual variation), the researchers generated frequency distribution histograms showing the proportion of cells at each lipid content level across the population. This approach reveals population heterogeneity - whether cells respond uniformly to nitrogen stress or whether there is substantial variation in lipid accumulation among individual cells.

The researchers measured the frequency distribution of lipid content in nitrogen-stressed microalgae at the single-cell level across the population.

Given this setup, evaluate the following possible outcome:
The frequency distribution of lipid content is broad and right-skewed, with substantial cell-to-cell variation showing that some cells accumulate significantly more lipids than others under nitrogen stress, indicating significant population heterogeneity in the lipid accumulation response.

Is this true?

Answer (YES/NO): YES